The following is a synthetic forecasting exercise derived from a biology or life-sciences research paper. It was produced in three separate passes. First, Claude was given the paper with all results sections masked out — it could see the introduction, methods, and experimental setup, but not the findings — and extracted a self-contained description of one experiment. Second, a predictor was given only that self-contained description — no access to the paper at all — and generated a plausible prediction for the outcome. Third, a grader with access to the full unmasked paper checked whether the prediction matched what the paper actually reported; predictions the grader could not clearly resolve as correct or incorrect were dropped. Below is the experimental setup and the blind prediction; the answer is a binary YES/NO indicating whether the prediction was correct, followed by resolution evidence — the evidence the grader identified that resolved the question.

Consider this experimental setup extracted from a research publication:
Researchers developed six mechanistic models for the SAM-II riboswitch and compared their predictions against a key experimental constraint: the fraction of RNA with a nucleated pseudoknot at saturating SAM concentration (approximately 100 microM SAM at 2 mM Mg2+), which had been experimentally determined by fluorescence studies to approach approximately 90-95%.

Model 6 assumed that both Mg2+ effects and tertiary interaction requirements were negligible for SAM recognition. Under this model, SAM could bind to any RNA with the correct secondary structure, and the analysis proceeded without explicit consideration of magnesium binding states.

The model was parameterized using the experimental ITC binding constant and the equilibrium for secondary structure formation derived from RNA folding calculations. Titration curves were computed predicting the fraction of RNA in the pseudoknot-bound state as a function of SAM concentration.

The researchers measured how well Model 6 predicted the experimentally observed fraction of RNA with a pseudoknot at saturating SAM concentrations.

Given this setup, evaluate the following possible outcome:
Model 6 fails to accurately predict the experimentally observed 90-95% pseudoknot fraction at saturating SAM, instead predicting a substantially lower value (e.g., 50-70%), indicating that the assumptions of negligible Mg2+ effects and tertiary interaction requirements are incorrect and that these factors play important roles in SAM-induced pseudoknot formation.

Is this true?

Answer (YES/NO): NO